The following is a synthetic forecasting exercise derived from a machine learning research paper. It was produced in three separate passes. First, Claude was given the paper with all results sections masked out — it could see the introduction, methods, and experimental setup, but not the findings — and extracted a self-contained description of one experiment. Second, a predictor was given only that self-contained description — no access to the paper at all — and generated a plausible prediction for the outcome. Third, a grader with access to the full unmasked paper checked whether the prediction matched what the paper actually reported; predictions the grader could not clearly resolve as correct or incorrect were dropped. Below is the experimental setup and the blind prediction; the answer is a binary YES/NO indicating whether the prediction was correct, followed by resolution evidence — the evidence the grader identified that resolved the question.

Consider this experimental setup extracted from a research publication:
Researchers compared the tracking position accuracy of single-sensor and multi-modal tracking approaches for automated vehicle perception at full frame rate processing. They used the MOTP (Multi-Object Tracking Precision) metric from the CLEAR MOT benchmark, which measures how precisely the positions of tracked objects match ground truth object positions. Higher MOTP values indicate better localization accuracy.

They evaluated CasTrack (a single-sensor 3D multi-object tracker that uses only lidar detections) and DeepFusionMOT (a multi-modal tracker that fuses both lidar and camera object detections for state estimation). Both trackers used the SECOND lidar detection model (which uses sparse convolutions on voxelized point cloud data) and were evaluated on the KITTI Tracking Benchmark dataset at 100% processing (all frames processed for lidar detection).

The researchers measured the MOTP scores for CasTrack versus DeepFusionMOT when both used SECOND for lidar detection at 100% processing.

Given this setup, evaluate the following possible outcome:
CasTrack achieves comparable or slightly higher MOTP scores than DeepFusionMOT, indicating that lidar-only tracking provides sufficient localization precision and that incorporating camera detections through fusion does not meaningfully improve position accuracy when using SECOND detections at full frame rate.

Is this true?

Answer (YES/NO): YES